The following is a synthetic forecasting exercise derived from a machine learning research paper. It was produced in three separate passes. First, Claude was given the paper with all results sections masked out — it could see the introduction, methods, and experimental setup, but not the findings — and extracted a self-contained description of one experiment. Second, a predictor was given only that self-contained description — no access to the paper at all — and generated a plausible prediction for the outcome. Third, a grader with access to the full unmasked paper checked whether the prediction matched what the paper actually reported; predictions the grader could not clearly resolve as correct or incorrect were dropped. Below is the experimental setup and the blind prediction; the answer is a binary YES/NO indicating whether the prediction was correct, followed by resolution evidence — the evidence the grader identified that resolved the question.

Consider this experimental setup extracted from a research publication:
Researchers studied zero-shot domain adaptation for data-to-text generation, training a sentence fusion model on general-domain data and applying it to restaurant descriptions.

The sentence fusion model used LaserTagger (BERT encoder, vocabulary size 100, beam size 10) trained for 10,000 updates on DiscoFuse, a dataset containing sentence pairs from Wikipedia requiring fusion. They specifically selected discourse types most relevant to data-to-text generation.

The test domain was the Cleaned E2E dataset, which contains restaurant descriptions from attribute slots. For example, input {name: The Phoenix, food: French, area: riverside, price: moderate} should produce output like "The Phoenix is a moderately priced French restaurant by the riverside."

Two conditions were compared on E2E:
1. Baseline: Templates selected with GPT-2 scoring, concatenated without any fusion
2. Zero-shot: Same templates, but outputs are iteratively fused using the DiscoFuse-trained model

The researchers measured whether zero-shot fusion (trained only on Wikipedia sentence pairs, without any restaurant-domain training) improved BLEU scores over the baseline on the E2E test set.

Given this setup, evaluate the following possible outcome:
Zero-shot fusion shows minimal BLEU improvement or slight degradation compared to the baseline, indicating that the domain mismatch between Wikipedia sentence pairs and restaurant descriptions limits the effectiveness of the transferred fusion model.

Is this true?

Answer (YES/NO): NO